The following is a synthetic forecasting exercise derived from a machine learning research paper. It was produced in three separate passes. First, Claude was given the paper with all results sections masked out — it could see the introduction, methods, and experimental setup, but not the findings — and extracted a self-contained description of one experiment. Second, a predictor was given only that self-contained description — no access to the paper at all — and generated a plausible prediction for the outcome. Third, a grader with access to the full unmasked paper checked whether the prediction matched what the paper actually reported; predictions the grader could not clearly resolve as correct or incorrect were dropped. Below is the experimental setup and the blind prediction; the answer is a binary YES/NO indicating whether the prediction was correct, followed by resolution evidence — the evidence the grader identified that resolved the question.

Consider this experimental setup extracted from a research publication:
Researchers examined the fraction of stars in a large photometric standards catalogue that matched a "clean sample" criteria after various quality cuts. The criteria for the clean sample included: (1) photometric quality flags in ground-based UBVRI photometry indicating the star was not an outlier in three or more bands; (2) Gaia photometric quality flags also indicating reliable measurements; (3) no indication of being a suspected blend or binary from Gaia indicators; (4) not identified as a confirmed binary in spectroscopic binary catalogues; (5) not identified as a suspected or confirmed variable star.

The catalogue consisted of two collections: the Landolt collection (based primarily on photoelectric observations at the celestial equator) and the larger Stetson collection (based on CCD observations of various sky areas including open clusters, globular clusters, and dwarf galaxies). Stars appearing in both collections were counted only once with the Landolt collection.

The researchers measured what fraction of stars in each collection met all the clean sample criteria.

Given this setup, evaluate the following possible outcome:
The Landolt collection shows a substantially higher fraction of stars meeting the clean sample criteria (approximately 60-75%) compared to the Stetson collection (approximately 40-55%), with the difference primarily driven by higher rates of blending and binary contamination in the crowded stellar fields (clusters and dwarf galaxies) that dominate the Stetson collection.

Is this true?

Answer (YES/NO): NO